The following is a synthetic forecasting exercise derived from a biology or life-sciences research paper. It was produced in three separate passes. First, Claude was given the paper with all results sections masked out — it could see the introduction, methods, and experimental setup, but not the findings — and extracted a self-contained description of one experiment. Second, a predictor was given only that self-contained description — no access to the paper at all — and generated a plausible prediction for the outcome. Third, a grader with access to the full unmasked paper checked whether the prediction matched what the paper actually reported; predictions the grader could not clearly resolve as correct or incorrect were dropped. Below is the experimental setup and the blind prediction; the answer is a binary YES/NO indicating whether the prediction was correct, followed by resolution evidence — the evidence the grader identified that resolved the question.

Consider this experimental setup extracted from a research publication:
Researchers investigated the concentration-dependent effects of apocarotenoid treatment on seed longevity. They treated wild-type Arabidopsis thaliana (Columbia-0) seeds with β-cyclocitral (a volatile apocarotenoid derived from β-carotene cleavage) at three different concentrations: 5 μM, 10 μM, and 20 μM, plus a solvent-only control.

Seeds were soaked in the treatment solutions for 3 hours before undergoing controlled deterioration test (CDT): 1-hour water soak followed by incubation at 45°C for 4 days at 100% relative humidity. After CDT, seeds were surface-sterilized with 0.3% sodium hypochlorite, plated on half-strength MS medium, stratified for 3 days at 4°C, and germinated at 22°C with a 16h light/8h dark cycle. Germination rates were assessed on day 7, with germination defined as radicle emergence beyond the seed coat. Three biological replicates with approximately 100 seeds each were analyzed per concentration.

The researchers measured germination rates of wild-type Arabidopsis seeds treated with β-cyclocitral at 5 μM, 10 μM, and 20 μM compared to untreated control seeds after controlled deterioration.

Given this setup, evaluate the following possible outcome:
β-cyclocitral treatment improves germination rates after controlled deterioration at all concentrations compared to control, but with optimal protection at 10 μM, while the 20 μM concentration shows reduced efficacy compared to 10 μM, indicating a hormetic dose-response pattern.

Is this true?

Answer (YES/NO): YES